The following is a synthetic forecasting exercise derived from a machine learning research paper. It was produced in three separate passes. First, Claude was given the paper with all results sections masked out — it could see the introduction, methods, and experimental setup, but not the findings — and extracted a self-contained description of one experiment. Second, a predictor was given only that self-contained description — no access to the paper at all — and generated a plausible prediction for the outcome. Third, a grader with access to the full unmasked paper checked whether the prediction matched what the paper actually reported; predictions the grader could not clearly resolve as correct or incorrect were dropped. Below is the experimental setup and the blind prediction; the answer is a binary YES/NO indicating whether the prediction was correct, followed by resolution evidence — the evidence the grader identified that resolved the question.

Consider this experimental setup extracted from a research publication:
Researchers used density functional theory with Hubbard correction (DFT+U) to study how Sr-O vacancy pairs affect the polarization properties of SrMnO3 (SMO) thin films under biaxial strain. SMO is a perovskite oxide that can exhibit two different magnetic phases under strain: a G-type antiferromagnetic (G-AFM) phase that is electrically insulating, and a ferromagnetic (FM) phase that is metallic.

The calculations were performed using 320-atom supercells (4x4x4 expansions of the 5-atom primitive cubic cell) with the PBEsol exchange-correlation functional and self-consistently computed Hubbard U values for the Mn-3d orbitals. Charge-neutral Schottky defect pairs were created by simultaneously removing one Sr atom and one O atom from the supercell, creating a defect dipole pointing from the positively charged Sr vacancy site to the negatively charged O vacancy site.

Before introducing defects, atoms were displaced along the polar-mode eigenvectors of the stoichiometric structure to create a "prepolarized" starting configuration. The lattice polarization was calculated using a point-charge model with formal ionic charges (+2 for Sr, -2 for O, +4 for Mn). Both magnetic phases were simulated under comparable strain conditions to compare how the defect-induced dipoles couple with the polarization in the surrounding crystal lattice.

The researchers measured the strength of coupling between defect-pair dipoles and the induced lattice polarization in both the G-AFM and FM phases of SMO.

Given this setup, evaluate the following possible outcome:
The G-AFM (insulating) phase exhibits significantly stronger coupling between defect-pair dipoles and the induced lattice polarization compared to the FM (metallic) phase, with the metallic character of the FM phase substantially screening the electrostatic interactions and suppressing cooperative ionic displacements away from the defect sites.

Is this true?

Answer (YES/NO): YES